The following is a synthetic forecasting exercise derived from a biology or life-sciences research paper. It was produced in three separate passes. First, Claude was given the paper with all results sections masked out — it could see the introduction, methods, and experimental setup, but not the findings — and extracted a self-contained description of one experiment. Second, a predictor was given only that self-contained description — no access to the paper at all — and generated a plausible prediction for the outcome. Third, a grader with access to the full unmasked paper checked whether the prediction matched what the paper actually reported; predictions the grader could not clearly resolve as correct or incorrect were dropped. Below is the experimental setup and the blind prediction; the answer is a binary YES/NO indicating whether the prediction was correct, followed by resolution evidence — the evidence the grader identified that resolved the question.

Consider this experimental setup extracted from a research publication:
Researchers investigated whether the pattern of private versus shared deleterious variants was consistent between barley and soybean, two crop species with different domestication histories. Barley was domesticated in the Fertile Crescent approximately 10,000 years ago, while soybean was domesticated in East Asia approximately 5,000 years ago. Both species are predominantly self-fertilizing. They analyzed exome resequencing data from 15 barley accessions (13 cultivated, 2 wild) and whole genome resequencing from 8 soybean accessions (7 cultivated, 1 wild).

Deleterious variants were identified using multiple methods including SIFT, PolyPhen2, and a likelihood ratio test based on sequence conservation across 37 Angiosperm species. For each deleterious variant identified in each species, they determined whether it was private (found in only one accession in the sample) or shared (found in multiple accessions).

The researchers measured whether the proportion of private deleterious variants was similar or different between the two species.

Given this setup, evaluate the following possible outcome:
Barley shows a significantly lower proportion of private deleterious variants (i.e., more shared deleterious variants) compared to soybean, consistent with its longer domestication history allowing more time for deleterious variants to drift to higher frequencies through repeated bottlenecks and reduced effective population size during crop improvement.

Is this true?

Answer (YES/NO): NO